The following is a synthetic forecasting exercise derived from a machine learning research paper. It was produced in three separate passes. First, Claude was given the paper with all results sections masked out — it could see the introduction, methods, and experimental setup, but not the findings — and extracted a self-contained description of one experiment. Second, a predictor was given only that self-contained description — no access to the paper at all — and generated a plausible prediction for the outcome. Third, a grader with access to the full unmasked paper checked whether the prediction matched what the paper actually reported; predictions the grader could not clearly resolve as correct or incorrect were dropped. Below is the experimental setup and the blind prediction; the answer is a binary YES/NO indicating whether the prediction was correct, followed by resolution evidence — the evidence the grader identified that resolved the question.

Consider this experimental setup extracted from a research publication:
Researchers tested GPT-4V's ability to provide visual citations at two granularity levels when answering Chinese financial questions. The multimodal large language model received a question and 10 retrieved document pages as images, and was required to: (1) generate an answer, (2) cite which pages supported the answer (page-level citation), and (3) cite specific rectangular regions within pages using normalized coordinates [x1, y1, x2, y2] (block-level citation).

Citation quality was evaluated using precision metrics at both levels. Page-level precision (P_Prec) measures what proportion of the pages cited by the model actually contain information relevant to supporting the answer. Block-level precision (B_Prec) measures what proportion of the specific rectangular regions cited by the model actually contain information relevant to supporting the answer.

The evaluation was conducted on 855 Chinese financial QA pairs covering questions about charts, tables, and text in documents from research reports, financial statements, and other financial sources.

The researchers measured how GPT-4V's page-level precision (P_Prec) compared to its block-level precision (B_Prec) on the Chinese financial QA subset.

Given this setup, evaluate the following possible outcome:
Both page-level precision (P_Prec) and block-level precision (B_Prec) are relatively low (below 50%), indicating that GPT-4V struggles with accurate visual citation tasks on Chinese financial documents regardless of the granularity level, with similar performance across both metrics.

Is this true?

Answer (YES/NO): NO